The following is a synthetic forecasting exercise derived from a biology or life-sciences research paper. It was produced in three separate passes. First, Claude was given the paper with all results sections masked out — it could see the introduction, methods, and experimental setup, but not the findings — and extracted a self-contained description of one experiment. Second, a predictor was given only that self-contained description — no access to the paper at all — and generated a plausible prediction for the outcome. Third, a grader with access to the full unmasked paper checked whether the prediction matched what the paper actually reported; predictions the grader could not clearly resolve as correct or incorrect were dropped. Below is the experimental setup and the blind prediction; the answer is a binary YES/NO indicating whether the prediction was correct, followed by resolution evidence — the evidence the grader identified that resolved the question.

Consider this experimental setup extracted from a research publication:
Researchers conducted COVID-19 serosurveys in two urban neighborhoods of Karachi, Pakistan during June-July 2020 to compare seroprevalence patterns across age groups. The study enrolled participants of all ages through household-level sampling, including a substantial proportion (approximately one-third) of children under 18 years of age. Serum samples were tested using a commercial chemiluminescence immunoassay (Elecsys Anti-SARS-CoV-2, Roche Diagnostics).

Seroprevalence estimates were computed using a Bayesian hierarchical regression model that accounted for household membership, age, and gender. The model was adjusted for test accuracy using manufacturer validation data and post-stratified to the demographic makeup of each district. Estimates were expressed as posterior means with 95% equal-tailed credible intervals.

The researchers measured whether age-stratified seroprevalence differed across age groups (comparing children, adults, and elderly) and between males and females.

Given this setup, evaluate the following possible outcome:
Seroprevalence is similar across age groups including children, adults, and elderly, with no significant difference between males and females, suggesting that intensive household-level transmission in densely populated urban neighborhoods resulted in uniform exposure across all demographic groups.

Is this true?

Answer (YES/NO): YES